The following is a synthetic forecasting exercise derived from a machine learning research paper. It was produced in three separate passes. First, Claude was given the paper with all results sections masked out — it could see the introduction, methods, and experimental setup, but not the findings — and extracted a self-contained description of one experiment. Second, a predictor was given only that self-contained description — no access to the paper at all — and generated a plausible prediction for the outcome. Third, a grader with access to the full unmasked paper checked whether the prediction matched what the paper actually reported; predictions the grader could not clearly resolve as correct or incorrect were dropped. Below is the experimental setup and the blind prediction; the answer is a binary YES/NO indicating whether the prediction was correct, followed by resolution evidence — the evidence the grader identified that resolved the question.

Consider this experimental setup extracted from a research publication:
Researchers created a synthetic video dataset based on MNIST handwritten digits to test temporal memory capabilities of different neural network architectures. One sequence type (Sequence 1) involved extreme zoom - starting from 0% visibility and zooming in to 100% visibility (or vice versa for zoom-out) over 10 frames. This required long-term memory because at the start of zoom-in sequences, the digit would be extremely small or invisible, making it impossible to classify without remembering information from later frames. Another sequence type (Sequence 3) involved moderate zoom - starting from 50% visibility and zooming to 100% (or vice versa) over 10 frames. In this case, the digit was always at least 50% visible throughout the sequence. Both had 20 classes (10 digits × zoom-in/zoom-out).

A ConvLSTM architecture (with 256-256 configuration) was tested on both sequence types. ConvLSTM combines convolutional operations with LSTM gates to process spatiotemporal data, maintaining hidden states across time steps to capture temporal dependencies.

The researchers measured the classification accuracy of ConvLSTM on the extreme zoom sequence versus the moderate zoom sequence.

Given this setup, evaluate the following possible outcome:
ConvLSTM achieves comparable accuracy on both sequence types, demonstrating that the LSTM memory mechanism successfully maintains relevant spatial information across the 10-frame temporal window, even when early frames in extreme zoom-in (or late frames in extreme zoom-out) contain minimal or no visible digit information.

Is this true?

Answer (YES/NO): NO